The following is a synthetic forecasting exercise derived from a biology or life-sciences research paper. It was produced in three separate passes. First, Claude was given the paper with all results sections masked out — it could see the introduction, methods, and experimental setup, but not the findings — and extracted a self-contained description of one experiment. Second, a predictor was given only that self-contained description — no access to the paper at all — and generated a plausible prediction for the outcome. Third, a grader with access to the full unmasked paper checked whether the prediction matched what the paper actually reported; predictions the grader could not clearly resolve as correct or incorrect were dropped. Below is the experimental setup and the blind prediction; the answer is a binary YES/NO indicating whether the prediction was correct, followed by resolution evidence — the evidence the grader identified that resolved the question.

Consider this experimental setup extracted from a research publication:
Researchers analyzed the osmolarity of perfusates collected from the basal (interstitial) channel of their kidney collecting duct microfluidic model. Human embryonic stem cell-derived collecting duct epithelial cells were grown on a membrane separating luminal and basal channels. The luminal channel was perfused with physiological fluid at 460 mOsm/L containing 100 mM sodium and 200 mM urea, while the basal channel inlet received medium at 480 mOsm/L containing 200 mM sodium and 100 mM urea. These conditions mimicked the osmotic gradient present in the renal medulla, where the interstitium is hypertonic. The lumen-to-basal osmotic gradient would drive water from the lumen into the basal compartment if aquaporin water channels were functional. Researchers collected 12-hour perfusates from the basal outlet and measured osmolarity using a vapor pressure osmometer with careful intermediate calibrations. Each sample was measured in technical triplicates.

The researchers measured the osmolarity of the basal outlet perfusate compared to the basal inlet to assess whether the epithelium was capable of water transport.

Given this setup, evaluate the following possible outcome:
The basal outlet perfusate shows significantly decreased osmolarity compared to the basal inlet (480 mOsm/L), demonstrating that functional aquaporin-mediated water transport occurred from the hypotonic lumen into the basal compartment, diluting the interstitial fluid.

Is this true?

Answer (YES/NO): NO